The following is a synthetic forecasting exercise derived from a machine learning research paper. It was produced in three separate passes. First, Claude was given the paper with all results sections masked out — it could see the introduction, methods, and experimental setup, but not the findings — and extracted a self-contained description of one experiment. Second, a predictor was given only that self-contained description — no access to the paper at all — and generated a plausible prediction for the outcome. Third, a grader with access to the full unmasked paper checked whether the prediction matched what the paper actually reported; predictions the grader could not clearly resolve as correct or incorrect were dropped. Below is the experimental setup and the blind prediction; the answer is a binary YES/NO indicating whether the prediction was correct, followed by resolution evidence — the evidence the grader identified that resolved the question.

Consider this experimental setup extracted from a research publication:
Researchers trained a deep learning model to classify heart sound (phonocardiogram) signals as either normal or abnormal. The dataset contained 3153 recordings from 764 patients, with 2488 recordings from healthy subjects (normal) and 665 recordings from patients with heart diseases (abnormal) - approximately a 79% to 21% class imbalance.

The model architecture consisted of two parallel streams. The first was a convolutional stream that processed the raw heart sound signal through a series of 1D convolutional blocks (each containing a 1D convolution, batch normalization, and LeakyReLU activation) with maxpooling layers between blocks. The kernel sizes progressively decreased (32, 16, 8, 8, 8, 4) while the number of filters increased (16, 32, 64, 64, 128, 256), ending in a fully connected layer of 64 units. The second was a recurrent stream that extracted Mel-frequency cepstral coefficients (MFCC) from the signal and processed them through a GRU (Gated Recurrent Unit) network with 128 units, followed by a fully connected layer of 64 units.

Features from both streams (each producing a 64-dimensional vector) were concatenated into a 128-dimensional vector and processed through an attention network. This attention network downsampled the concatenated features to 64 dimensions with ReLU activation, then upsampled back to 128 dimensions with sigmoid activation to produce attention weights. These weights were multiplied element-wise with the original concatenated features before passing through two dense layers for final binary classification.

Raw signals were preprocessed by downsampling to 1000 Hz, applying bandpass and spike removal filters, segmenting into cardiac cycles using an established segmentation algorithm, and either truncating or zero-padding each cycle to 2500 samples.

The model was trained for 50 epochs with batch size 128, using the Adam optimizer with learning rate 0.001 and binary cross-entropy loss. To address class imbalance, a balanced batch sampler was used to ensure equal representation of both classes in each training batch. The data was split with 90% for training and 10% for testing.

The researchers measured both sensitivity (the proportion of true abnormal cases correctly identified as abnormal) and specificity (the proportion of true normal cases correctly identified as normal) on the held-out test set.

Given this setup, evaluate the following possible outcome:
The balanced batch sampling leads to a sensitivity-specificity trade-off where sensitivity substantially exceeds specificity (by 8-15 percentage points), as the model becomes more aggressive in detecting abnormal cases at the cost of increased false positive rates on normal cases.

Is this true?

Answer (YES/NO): NO